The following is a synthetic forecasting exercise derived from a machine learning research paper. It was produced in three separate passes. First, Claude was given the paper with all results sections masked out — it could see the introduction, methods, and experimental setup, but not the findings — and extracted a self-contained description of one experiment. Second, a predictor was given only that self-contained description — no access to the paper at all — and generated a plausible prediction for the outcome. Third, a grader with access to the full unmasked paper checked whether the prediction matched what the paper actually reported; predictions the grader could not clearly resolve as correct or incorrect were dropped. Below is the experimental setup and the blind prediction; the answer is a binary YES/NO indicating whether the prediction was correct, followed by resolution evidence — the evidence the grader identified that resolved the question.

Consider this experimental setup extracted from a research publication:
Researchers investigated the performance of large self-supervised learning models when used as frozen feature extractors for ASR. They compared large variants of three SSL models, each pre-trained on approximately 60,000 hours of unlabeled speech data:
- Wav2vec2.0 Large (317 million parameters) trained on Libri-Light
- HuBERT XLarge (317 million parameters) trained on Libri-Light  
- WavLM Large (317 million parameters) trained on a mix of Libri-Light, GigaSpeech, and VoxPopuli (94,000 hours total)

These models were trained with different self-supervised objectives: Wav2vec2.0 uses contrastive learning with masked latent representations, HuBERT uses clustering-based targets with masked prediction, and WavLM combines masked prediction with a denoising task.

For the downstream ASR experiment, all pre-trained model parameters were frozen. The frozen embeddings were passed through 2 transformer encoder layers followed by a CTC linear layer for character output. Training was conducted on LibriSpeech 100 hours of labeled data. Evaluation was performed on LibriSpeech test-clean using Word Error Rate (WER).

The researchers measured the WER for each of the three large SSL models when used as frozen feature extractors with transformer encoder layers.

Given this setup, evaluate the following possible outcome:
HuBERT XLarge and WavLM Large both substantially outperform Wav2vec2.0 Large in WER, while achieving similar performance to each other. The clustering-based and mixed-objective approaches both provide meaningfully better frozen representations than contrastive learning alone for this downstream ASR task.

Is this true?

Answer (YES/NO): NO